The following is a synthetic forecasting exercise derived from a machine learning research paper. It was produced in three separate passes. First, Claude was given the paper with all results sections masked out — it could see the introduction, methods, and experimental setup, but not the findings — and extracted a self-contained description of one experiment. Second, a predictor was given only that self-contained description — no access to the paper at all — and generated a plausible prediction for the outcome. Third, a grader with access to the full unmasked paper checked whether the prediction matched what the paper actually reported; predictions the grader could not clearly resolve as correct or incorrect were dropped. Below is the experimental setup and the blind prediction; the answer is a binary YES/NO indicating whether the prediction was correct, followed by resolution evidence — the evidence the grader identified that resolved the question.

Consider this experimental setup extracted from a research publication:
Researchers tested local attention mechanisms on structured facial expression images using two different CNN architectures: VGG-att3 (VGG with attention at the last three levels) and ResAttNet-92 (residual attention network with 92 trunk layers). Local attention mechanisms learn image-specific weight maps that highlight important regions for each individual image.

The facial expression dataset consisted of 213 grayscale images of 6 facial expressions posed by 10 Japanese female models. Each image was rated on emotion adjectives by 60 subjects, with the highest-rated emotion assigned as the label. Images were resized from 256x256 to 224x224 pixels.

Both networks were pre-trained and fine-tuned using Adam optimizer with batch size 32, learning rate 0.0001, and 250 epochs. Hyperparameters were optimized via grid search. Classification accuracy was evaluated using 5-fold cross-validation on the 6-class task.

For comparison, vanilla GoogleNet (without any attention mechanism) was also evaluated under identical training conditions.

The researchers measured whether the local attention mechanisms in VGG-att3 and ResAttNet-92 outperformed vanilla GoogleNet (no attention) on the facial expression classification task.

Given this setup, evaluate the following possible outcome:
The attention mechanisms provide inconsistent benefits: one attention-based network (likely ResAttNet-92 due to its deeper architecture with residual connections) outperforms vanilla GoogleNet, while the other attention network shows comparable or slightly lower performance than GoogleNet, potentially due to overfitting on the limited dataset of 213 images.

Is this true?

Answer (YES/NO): NO